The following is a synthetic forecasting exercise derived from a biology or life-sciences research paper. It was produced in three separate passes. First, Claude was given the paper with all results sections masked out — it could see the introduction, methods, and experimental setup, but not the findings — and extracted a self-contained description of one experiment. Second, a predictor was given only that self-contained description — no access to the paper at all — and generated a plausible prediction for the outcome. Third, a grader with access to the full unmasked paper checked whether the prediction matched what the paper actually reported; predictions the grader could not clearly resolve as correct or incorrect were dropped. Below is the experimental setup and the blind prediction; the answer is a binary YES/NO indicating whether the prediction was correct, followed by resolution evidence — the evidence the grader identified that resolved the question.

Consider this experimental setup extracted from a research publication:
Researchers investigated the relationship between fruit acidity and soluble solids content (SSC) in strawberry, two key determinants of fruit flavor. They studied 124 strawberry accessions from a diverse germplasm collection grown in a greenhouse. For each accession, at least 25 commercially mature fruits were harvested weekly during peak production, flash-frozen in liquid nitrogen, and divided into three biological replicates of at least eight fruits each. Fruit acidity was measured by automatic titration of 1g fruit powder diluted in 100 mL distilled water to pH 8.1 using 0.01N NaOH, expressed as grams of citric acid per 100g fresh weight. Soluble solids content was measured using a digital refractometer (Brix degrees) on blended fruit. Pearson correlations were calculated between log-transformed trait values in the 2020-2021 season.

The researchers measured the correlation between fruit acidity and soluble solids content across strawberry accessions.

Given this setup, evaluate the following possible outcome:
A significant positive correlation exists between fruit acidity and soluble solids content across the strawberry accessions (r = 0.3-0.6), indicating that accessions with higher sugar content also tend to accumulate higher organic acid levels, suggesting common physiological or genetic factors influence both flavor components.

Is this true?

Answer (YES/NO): YES